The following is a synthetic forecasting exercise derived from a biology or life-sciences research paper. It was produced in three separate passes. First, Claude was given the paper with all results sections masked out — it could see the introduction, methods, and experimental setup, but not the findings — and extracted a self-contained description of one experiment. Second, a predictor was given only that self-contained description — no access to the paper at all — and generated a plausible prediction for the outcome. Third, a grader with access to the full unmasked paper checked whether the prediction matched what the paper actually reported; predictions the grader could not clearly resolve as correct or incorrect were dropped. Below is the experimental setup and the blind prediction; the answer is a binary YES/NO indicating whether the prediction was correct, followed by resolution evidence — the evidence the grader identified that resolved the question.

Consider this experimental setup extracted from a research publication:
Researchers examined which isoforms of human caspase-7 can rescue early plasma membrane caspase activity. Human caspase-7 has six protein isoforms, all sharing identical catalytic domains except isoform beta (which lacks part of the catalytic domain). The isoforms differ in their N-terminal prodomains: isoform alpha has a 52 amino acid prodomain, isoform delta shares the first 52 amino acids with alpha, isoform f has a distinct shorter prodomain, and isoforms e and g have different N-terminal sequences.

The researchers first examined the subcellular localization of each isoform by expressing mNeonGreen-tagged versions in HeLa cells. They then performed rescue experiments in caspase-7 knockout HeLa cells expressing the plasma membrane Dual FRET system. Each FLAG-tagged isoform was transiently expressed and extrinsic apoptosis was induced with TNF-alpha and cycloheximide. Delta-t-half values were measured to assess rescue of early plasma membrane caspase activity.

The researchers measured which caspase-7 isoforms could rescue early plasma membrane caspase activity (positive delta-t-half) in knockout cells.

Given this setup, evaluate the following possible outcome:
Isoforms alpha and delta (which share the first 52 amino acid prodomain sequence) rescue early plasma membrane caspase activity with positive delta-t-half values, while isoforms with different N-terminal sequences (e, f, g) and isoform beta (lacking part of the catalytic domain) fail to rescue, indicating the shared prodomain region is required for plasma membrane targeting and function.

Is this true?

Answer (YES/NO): YES